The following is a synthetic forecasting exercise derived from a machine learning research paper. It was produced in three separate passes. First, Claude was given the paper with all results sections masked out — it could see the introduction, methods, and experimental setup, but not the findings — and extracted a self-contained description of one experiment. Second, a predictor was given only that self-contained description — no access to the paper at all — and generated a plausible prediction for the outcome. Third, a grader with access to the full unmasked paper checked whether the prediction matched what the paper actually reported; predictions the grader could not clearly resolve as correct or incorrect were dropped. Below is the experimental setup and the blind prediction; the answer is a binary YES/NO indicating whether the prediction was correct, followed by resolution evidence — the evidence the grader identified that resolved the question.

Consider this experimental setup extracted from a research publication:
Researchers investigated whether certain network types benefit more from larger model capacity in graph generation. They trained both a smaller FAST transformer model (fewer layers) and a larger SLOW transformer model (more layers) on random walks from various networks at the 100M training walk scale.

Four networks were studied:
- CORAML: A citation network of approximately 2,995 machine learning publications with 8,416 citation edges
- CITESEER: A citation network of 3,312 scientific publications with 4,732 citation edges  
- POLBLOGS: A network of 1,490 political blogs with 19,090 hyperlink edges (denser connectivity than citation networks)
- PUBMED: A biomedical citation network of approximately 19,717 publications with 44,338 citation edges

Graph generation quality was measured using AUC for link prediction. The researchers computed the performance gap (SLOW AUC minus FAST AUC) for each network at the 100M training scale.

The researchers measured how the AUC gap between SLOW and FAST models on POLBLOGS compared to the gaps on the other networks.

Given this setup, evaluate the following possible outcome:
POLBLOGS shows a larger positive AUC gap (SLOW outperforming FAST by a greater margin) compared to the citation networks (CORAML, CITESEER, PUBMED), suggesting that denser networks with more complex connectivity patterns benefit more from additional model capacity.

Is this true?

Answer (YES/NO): YES